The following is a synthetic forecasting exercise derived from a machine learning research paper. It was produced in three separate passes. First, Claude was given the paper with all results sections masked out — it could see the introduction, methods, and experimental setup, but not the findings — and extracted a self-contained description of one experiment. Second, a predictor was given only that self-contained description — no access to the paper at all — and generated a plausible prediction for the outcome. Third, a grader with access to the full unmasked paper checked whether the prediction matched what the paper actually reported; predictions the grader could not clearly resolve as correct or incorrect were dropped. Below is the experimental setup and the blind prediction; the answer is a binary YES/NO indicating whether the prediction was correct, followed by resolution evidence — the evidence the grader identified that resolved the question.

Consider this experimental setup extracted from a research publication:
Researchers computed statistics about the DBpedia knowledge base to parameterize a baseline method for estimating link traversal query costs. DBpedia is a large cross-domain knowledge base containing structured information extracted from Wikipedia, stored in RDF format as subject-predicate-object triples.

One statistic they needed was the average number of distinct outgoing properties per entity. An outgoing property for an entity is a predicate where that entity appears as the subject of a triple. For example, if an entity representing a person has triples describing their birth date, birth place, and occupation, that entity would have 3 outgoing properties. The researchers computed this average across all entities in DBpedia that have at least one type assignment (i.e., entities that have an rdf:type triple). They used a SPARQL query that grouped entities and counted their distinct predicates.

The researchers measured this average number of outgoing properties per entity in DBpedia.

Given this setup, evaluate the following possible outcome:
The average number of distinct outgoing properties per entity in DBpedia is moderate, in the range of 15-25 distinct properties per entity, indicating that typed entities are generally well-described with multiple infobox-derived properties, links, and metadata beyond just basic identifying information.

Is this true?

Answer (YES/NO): YES